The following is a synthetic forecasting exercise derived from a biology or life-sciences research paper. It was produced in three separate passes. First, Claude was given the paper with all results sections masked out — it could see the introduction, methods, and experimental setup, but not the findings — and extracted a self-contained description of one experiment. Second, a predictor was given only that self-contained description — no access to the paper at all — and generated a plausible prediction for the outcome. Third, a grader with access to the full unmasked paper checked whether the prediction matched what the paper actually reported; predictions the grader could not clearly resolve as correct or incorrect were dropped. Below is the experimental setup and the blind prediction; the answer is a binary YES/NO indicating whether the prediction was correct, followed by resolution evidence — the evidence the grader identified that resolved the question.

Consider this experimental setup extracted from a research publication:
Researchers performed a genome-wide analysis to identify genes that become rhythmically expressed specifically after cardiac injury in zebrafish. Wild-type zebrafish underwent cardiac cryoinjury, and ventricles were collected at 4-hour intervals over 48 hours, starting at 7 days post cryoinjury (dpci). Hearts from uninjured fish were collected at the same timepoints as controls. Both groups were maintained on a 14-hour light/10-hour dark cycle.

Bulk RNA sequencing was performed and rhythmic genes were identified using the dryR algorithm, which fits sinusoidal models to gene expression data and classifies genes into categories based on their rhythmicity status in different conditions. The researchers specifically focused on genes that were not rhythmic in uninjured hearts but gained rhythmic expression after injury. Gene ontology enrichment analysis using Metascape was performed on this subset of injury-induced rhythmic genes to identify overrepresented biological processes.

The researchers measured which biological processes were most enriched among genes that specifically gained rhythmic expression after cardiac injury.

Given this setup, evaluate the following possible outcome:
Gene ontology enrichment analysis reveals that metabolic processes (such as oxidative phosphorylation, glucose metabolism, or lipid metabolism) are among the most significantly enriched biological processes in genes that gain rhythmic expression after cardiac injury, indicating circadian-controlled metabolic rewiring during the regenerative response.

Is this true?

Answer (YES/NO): NO